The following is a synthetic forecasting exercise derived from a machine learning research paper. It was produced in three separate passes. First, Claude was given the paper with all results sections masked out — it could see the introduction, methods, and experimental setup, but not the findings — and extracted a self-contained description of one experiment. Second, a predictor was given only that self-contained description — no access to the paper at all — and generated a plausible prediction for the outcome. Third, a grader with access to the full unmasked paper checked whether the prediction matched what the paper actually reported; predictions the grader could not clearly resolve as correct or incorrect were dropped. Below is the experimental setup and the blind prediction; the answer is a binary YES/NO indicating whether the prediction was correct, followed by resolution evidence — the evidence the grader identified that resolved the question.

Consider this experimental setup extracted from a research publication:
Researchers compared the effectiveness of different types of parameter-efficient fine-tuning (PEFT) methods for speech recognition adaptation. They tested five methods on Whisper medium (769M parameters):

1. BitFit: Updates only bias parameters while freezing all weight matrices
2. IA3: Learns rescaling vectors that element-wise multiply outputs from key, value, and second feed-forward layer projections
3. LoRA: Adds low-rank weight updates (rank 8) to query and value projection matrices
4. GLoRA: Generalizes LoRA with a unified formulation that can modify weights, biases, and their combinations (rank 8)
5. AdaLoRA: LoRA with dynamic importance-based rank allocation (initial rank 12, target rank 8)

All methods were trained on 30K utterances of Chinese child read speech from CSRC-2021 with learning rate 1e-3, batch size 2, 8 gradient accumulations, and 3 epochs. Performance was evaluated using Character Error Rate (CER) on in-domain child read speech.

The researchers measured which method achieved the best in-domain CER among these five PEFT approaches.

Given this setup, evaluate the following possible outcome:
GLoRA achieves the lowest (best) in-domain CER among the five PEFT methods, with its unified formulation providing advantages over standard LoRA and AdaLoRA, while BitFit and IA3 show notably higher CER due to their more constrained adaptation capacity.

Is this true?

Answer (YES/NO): NO